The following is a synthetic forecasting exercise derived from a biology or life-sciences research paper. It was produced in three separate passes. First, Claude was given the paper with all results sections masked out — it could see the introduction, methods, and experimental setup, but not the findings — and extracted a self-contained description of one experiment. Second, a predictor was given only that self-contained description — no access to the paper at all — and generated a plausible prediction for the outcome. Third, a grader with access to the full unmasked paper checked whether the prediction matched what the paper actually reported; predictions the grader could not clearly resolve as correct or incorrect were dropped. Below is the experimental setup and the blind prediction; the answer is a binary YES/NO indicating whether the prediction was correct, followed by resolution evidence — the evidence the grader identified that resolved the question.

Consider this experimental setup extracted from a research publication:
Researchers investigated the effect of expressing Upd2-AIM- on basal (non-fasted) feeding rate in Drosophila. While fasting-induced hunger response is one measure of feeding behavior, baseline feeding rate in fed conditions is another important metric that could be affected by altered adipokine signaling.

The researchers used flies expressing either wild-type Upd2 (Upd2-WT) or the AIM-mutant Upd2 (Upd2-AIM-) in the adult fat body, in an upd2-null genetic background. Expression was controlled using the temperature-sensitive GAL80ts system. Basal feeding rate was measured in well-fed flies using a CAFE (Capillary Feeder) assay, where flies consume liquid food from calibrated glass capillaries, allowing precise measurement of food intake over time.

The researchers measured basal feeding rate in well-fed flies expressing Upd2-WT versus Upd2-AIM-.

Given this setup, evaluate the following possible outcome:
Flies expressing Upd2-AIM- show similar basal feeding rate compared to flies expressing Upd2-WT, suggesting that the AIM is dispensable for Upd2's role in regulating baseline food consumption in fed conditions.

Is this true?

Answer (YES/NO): YES